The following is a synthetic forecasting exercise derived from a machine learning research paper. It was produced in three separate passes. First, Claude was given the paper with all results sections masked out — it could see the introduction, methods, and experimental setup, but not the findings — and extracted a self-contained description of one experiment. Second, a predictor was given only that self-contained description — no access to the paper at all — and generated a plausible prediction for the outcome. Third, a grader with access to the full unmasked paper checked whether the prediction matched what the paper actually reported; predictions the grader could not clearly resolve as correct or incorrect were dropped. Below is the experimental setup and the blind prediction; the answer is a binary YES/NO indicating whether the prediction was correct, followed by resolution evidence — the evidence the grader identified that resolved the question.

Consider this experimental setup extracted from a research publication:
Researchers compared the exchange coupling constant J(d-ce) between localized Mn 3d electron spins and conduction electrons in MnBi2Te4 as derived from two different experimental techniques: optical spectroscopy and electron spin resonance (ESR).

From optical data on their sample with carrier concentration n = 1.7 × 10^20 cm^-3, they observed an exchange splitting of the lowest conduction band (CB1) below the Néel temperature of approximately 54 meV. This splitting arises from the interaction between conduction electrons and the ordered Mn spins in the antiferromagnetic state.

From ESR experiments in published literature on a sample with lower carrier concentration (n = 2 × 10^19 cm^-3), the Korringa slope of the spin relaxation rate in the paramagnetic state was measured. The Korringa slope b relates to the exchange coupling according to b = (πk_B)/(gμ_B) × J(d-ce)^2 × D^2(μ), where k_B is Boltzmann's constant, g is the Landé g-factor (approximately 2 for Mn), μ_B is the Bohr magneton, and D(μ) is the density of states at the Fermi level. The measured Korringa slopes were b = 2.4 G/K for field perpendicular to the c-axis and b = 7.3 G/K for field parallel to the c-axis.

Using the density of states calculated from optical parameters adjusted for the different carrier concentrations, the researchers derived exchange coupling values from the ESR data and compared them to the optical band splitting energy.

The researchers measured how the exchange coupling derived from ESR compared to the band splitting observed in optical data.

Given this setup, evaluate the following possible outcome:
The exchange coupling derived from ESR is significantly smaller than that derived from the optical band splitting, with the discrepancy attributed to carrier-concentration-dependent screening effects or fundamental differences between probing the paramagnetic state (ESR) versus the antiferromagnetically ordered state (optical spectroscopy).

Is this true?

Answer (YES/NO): NO